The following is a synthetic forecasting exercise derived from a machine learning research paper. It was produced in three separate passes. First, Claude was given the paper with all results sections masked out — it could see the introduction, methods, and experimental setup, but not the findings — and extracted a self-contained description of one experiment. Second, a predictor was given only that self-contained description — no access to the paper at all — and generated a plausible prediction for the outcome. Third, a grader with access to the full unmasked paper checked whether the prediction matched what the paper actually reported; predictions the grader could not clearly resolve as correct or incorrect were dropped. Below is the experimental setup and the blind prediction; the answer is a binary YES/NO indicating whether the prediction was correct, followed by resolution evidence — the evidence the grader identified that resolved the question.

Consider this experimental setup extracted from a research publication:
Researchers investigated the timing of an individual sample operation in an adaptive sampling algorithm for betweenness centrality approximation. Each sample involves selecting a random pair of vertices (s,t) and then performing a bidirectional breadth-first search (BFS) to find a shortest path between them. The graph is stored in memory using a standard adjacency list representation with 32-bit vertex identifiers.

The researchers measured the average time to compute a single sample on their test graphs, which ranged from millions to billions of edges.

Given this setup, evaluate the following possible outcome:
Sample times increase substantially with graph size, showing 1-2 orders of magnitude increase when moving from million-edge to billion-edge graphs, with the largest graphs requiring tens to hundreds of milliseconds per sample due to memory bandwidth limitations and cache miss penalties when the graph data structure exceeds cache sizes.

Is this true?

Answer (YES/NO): NO